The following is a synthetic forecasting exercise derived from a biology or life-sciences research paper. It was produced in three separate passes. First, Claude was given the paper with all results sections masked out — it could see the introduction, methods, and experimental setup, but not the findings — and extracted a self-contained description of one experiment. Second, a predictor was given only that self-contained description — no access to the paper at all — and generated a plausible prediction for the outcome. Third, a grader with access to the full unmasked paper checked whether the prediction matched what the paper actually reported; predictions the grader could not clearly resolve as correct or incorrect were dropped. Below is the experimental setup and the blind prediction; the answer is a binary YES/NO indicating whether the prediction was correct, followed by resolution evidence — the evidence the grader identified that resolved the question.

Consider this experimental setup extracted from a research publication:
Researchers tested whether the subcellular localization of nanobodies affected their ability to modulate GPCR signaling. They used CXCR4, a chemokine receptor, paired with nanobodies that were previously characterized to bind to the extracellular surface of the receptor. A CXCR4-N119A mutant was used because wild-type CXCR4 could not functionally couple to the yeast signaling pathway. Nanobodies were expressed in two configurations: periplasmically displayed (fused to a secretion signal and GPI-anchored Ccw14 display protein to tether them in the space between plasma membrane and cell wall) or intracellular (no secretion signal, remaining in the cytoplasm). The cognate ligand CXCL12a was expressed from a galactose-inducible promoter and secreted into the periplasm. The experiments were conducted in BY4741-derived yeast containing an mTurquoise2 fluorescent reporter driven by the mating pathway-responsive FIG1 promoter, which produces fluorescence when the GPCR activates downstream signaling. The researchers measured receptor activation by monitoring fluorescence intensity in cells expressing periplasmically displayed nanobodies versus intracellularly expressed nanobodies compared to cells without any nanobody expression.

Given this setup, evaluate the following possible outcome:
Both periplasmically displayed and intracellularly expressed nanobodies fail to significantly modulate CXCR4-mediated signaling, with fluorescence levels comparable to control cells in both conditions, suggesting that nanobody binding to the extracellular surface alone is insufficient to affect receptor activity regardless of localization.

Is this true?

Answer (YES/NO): NO